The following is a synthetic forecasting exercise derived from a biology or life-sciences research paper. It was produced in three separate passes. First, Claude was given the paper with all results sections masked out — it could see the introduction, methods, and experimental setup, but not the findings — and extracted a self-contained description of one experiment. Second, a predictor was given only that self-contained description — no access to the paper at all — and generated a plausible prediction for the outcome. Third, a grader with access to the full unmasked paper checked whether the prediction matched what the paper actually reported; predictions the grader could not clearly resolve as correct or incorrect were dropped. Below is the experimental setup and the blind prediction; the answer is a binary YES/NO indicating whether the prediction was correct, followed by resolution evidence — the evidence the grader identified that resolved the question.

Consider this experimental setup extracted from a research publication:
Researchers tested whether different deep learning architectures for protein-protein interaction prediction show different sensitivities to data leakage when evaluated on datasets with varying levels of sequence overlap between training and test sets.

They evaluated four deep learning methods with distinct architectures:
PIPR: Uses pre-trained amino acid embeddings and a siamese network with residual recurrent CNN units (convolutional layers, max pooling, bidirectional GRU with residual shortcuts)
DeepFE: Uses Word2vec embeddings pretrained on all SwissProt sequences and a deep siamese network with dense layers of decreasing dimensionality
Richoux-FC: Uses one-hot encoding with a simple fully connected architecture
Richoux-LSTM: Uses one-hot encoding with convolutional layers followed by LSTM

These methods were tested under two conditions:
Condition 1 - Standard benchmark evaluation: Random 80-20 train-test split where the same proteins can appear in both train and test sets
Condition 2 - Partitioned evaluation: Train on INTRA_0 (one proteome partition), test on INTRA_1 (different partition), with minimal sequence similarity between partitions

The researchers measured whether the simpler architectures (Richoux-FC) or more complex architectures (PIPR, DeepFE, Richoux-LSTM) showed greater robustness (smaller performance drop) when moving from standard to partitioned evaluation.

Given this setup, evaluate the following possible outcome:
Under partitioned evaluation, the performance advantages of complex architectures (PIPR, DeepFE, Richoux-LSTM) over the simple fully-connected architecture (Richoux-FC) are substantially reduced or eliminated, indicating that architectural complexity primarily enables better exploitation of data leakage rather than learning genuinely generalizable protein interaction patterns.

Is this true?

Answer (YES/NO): YES